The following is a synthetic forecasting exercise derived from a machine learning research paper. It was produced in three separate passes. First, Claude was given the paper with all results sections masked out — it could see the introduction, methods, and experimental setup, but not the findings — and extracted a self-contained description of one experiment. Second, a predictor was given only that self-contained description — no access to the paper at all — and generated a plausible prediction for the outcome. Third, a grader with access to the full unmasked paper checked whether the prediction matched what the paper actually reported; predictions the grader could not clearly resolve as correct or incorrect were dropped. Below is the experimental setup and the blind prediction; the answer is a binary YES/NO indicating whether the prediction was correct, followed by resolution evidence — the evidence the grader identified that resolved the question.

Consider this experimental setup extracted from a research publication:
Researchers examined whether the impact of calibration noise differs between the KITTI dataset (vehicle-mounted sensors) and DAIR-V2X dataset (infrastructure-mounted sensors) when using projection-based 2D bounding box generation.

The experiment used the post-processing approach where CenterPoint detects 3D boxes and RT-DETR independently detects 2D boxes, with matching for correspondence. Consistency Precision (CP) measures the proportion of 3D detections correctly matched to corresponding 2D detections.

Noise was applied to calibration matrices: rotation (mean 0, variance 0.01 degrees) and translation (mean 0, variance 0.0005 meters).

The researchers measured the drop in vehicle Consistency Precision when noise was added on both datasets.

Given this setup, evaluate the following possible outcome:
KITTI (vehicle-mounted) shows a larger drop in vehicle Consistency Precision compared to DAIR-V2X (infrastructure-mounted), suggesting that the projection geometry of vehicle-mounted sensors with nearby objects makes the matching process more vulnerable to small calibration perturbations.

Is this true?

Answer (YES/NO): YES